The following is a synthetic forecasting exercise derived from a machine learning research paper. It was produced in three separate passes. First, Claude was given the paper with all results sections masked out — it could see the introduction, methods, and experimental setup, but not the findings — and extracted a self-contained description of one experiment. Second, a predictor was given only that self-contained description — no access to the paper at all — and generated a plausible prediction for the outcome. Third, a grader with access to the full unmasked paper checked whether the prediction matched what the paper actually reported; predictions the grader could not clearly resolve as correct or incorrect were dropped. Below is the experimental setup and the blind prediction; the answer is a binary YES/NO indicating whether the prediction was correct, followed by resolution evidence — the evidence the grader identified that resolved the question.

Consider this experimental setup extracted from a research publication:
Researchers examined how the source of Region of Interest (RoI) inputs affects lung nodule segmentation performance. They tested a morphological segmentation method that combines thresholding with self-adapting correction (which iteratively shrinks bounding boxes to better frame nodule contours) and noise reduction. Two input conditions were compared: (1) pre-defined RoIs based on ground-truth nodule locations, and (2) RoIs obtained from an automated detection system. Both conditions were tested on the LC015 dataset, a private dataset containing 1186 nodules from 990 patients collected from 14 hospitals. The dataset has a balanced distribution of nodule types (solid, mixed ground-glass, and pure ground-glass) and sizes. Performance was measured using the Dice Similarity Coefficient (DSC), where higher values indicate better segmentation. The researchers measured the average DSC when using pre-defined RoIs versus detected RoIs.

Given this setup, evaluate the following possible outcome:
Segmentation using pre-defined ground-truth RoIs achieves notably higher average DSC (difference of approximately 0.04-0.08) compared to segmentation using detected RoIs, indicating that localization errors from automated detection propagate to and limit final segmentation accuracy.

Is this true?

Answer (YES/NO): YES